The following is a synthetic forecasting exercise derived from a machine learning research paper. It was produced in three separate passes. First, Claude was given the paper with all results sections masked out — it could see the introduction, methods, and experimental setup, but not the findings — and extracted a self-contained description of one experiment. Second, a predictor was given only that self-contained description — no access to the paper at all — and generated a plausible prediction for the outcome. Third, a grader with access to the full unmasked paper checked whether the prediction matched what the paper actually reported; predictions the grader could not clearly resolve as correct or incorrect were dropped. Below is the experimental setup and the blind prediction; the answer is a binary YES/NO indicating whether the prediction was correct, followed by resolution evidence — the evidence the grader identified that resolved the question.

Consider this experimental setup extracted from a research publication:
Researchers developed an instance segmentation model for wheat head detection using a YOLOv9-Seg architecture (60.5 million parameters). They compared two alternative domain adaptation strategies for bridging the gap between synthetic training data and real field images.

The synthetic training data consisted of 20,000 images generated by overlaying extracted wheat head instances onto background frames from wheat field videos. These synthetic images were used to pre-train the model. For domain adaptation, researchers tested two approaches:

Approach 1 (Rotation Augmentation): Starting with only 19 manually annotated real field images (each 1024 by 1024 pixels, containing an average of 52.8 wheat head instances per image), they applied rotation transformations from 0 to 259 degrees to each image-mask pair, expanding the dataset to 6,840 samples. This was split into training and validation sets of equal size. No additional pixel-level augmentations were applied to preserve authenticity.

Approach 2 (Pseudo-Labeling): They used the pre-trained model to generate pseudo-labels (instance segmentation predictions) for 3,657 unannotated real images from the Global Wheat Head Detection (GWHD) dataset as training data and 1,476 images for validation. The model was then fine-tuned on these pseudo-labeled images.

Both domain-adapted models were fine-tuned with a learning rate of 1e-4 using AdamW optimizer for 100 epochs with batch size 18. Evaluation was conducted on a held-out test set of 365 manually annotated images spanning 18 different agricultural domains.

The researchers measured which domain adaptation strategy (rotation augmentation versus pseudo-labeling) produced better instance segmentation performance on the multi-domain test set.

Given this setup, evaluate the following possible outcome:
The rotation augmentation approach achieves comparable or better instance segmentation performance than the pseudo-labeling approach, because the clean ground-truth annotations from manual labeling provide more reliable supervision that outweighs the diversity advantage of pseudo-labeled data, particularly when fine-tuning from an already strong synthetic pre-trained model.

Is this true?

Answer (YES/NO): YES